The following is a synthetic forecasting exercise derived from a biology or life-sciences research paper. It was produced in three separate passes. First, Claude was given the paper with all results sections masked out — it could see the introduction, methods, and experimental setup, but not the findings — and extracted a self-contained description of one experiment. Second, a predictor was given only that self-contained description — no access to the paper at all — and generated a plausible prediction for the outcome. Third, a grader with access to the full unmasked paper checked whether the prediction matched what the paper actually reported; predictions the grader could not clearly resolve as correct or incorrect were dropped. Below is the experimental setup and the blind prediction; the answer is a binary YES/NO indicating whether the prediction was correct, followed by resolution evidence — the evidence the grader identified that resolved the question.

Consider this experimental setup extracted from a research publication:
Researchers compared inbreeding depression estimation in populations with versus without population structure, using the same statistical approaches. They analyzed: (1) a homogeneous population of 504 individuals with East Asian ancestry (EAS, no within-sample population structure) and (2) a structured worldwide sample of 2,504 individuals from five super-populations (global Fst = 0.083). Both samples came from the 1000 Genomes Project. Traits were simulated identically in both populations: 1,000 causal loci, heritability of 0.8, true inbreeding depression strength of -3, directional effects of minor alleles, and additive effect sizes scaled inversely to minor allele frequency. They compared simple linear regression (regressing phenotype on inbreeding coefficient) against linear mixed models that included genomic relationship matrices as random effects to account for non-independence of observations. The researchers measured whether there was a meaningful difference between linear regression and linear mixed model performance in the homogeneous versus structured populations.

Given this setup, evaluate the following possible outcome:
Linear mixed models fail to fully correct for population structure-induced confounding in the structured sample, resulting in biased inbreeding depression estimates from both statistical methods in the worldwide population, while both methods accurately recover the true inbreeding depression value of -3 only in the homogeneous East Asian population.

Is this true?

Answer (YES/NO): NO